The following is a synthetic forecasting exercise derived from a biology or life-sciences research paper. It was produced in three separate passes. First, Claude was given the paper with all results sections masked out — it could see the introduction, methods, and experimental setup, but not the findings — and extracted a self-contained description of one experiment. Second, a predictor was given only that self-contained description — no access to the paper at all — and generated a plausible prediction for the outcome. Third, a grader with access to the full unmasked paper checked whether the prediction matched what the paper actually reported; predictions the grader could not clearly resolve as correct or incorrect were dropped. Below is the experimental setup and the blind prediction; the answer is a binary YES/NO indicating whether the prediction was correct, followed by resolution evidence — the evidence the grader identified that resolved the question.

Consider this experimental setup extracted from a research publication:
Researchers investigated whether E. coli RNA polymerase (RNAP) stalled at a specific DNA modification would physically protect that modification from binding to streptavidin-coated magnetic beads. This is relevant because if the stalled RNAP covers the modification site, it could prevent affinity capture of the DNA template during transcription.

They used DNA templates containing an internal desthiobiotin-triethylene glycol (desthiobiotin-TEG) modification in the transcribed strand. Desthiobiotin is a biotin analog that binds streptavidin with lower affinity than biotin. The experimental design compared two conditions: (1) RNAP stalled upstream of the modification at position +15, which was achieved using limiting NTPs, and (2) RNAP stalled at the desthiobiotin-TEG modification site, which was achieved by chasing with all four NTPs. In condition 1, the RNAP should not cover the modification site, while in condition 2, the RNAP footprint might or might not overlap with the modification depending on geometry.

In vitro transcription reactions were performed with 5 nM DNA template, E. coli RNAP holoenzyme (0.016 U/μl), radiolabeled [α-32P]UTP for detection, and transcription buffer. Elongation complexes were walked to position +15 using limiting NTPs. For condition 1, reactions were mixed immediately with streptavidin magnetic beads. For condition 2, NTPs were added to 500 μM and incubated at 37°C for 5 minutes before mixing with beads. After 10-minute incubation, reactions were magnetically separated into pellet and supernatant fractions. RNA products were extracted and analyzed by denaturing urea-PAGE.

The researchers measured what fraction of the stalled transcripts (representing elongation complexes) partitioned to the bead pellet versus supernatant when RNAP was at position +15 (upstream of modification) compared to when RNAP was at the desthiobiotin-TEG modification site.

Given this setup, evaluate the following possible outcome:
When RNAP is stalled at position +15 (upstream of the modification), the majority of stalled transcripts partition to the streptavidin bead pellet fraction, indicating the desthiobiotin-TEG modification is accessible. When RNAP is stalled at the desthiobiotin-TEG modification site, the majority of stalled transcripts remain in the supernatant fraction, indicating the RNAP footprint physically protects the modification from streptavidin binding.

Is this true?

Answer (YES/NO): YES